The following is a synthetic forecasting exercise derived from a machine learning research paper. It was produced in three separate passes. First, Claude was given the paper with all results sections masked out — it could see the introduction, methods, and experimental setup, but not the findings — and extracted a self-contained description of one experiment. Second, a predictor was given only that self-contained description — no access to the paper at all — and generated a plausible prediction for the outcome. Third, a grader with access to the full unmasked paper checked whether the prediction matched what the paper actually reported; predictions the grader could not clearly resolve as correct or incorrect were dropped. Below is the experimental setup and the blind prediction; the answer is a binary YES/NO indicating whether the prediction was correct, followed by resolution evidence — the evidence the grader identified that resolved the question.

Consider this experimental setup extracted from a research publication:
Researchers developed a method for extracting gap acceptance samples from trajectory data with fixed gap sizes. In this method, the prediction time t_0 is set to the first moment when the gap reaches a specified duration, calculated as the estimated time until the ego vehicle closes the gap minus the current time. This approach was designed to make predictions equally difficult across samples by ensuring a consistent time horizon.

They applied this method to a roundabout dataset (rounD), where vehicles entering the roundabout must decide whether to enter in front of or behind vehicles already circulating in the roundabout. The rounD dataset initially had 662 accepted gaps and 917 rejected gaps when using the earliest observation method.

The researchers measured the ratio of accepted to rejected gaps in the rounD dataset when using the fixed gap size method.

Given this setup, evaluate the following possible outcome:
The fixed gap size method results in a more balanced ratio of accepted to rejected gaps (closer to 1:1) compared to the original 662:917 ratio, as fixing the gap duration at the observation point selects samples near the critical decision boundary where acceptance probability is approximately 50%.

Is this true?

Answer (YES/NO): YES